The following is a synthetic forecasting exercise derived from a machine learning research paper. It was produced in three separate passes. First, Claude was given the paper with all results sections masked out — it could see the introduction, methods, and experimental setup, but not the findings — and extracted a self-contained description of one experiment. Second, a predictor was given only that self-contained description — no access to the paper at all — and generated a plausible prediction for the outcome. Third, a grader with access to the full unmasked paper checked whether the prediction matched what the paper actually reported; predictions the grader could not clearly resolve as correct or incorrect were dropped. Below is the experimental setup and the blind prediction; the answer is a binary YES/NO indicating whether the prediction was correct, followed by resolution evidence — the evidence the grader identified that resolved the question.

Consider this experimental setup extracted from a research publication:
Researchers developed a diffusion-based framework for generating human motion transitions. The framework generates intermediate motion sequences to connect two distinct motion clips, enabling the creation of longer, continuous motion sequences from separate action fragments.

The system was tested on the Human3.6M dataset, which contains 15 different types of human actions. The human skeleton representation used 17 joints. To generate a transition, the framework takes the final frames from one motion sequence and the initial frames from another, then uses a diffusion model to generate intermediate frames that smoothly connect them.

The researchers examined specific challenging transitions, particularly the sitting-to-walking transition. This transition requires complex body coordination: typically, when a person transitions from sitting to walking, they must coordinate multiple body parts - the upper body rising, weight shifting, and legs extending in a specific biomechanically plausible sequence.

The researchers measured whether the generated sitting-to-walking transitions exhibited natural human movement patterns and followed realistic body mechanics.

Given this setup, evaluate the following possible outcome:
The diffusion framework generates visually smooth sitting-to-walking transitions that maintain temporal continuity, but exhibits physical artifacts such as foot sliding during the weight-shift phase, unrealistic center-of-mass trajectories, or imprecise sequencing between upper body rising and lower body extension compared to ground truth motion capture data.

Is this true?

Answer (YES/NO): YES